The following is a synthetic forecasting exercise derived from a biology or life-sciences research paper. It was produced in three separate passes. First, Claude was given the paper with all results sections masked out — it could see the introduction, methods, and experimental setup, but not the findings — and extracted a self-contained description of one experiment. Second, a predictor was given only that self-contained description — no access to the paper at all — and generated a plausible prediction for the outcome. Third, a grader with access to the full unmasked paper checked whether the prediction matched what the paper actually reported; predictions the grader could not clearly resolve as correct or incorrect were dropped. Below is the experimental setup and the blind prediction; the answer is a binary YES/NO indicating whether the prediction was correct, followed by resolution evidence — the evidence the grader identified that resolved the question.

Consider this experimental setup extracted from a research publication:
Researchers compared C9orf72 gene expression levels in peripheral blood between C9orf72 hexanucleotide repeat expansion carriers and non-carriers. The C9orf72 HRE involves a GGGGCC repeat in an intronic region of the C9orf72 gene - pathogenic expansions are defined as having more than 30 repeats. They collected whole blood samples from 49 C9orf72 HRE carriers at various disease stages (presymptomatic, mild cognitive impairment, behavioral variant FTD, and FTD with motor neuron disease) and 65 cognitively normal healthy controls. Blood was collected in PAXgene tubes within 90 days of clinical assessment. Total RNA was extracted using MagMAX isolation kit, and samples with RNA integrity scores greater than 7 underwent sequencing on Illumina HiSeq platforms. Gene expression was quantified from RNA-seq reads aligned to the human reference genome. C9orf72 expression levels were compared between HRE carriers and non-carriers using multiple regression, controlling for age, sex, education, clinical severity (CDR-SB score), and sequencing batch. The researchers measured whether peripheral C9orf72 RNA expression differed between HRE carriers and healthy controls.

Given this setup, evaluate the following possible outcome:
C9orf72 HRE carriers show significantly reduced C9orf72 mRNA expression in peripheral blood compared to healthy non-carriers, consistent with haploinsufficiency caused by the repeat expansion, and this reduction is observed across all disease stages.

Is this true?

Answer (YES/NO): NO